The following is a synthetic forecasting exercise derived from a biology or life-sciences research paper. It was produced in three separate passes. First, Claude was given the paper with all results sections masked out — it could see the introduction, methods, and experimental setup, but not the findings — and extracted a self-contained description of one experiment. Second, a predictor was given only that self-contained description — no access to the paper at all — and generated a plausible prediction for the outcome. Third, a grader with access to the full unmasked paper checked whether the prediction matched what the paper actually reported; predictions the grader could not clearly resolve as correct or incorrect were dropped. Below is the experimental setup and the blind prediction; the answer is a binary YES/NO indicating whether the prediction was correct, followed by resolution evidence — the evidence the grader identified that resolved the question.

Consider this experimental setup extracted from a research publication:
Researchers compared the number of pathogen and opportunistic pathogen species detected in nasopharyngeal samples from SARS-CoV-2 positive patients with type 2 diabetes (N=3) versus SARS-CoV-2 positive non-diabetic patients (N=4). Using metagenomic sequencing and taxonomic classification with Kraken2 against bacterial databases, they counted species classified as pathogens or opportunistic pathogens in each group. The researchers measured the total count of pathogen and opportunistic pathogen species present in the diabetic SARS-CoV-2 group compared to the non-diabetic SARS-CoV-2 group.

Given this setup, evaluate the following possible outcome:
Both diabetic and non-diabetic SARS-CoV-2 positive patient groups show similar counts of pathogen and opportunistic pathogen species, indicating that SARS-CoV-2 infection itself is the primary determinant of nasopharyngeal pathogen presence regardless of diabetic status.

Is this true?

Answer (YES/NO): NO